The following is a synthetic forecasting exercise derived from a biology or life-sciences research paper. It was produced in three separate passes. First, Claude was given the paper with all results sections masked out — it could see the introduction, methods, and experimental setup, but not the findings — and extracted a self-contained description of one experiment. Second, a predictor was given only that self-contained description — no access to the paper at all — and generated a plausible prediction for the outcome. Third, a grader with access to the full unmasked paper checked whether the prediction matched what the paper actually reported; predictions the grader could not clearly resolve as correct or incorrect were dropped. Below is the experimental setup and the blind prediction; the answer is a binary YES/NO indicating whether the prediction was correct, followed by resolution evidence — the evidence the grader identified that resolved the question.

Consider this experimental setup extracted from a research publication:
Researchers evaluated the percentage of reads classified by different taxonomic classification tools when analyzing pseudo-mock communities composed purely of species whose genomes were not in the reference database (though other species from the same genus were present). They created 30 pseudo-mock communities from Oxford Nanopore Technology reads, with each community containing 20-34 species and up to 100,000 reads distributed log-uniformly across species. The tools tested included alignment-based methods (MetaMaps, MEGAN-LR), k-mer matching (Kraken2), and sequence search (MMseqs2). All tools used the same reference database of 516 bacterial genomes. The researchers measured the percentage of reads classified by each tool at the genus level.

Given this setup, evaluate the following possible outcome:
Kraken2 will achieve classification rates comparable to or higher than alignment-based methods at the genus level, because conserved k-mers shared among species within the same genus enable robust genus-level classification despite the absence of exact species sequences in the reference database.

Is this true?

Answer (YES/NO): YES